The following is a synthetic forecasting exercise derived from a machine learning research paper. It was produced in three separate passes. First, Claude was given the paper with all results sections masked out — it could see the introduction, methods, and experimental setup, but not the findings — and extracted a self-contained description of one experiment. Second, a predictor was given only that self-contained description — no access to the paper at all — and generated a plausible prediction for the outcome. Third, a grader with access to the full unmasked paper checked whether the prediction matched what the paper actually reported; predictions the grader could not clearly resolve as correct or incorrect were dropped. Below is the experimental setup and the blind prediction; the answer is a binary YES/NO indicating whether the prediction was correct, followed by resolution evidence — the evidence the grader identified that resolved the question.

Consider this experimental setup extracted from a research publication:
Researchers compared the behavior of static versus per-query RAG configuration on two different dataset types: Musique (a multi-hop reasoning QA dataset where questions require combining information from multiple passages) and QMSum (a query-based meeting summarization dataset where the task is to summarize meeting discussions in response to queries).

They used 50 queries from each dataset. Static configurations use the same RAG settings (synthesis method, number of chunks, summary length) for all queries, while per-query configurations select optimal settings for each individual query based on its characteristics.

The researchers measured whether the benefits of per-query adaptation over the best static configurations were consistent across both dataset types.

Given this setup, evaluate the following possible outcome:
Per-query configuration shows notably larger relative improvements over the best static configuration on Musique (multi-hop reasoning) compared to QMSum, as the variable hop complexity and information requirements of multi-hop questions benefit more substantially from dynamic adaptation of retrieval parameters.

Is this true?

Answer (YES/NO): NO